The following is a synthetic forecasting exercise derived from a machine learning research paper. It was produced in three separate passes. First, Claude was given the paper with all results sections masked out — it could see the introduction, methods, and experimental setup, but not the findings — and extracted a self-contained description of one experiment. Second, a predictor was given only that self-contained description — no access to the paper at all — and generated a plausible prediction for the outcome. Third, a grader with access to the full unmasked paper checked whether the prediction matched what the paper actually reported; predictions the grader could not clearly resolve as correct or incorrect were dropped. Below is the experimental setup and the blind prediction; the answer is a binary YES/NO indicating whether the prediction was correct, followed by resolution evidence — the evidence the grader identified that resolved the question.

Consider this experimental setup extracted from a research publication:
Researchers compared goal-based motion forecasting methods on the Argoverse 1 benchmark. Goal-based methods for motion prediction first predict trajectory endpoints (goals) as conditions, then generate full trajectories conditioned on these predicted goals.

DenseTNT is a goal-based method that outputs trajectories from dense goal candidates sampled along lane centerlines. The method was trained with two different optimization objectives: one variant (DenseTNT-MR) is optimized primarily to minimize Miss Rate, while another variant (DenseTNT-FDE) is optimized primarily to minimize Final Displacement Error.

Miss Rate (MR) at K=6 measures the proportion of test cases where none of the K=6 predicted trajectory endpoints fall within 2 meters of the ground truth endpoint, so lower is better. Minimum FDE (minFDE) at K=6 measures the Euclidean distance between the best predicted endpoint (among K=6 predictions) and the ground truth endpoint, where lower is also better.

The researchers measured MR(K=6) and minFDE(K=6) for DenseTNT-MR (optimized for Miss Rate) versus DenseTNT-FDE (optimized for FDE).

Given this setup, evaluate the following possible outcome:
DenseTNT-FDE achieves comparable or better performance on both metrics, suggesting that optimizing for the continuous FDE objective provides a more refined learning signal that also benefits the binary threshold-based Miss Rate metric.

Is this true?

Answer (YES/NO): NO